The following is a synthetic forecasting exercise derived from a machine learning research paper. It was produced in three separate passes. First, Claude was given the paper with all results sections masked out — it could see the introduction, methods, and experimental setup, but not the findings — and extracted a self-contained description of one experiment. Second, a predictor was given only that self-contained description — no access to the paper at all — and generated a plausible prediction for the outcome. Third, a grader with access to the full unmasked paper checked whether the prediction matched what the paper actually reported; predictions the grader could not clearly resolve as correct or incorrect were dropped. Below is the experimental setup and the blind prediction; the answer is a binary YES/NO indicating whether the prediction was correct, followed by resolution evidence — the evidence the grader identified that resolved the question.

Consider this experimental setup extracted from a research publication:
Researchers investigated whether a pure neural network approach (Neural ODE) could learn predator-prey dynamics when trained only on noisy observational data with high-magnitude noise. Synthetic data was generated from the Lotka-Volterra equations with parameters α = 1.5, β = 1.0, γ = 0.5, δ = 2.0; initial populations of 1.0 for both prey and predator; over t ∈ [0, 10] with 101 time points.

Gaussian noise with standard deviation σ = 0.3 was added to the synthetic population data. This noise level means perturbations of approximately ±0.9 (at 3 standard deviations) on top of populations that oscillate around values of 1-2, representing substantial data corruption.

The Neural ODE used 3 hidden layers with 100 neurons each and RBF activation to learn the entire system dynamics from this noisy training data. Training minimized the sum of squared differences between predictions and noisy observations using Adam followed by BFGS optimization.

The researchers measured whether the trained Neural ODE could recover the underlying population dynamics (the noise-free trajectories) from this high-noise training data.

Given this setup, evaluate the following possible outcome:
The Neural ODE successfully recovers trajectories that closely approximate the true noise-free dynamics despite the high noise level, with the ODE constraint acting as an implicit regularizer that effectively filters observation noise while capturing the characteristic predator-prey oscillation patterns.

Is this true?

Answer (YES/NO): NO